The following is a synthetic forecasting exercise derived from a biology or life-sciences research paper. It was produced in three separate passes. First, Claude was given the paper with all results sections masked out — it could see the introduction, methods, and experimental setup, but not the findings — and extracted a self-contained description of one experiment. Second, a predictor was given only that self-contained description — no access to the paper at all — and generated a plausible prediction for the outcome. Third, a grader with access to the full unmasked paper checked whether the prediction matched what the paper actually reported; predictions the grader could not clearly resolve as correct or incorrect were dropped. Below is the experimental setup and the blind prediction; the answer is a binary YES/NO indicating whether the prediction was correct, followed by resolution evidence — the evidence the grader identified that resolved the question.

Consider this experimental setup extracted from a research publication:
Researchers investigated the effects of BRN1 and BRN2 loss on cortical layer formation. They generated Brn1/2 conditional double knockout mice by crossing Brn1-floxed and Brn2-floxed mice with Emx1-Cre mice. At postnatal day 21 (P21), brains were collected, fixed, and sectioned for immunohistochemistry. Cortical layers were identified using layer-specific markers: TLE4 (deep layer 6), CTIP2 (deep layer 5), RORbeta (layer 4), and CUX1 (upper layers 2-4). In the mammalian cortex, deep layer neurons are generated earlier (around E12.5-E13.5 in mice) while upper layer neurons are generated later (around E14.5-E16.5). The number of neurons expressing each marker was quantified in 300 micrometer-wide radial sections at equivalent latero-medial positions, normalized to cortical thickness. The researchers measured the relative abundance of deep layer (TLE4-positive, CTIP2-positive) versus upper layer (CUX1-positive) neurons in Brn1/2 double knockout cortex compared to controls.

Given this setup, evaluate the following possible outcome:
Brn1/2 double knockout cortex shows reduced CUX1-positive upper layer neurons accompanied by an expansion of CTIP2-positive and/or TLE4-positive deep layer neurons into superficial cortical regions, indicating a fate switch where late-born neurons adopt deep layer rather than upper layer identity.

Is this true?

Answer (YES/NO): NO